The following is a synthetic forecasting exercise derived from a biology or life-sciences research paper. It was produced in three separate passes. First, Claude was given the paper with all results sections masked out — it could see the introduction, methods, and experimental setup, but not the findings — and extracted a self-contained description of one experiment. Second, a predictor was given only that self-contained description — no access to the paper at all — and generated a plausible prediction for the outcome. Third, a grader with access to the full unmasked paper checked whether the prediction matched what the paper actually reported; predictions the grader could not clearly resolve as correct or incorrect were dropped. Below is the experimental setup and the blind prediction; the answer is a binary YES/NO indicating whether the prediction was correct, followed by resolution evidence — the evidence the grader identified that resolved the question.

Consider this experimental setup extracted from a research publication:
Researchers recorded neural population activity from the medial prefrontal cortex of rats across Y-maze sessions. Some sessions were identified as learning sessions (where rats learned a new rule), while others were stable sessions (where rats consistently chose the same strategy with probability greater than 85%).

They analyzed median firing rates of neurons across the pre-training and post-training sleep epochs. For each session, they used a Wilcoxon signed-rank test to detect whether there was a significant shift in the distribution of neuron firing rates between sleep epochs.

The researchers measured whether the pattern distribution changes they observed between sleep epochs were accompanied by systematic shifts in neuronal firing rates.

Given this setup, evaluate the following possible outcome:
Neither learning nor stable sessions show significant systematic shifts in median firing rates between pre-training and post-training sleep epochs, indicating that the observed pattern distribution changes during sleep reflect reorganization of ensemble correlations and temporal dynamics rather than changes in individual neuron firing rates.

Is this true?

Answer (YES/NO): YES